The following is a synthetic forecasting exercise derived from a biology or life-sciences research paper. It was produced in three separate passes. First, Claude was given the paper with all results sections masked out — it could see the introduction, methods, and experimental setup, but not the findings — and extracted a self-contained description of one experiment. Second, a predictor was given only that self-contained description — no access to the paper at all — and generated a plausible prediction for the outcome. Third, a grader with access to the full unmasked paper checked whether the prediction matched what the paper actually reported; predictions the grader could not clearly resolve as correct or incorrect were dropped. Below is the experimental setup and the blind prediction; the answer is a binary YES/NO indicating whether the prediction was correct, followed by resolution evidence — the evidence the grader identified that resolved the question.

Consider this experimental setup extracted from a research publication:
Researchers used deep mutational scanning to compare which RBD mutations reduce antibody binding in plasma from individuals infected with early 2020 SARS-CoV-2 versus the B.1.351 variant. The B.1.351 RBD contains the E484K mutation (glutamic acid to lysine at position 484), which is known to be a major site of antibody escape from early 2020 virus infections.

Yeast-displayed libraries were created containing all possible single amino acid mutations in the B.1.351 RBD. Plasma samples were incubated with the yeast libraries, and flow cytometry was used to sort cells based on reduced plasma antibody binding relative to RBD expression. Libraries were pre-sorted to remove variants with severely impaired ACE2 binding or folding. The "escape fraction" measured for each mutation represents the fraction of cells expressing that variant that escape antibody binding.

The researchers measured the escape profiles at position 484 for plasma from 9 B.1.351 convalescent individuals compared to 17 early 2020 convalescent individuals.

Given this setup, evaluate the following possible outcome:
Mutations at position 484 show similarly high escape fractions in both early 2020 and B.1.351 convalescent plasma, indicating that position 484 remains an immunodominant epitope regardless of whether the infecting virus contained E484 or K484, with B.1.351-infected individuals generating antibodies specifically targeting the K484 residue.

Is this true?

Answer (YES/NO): NO